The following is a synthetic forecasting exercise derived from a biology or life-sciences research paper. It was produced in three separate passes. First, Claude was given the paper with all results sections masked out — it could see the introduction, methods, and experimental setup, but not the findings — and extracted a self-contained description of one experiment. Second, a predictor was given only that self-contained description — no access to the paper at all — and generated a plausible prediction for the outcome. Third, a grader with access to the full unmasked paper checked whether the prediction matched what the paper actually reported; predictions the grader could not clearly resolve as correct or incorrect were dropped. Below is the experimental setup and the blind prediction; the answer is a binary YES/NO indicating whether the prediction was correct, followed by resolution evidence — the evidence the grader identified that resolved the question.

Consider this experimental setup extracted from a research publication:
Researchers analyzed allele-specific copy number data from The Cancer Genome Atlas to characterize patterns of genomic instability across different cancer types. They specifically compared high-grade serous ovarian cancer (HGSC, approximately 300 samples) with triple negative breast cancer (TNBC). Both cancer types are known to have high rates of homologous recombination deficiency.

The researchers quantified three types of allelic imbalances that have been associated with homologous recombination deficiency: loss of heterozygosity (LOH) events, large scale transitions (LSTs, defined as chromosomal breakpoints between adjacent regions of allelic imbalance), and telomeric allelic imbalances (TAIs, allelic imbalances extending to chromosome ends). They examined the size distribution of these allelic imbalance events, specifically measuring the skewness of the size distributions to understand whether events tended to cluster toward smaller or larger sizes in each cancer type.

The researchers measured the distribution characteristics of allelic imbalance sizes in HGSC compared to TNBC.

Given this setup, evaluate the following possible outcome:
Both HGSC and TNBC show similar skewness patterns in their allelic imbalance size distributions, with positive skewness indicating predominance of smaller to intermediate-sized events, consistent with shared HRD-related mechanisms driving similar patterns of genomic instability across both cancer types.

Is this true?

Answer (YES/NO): NO